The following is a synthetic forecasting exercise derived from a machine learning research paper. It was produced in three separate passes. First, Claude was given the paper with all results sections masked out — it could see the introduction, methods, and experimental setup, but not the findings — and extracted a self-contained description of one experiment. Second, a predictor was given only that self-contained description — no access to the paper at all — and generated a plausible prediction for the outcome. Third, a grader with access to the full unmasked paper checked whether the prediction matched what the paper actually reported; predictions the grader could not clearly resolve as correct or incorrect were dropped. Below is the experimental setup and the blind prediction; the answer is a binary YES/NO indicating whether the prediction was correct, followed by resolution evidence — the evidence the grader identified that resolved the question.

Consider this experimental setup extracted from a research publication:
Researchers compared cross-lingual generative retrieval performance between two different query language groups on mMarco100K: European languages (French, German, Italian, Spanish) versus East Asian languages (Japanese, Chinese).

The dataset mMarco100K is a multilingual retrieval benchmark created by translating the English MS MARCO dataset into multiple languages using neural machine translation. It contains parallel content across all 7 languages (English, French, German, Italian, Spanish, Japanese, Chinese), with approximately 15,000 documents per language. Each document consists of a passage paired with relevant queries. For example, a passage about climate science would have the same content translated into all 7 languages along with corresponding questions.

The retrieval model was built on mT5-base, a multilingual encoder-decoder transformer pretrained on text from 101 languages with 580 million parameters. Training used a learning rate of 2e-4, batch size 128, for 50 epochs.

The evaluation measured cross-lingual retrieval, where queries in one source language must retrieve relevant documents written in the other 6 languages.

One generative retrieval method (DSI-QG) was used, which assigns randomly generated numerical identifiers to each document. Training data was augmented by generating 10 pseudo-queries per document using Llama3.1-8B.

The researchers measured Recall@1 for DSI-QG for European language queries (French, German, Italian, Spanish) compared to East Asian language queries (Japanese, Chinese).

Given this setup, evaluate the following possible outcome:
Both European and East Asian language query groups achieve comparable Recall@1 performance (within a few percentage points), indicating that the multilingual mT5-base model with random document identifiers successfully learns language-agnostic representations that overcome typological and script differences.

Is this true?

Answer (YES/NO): NO